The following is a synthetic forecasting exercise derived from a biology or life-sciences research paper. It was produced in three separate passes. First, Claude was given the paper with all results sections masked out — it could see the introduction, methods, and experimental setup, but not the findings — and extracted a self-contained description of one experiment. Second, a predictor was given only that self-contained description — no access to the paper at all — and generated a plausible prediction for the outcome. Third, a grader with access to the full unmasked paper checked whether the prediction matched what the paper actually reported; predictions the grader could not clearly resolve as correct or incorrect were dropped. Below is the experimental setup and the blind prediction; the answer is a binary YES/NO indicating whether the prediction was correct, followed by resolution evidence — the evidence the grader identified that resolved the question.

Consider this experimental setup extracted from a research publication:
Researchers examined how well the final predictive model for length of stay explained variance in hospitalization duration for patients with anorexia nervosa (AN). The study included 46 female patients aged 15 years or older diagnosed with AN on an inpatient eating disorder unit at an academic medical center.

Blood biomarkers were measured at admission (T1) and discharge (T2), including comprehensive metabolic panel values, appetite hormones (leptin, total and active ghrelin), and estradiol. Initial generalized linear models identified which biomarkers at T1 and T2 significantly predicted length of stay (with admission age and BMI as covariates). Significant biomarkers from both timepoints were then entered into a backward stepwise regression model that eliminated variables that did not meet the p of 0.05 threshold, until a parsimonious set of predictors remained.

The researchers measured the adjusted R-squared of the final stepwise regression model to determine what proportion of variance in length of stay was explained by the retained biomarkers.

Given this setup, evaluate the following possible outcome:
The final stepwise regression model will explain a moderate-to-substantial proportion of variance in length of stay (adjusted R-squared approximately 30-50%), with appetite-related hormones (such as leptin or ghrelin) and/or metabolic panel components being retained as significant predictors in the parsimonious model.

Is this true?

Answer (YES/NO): NO